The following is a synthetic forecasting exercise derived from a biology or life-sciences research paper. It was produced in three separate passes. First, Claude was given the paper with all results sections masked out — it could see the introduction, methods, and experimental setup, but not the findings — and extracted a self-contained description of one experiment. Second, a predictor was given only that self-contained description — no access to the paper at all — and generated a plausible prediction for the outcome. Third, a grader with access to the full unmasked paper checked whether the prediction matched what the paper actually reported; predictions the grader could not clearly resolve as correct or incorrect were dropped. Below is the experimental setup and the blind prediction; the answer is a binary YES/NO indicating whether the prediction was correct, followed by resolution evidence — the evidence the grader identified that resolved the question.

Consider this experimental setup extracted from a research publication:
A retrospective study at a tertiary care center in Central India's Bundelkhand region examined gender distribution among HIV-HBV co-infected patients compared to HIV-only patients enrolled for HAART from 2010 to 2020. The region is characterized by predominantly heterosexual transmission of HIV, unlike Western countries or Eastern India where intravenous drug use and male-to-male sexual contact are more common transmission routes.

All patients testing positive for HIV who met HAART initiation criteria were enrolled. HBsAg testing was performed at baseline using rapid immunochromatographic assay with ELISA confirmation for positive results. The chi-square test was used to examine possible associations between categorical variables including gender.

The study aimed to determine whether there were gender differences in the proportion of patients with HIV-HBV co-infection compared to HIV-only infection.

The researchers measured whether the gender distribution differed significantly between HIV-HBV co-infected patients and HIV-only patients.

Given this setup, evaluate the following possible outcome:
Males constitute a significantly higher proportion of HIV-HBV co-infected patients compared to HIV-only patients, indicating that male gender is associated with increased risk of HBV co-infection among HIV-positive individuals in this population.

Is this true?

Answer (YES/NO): NO